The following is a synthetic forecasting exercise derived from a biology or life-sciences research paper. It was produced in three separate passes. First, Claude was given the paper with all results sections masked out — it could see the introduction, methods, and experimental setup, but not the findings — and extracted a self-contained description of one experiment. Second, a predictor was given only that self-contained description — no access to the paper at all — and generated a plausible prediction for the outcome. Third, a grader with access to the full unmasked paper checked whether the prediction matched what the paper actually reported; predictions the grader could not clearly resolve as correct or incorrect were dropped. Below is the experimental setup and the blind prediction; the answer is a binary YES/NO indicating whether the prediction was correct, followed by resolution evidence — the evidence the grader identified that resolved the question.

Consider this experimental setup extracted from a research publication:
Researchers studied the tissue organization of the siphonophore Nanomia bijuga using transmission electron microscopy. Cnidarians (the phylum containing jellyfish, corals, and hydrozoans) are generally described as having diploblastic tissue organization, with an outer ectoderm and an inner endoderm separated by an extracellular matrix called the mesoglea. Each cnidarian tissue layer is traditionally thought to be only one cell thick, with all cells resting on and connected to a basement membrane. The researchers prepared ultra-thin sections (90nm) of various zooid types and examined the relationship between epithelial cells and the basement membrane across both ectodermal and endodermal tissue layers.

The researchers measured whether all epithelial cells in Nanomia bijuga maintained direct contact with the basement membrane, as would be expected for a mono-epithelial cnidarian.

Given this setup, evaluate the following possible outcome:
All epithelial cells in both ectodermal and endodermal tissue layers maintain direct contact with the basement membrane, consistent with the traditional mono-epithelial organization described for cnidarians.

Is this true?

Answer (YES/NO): NO